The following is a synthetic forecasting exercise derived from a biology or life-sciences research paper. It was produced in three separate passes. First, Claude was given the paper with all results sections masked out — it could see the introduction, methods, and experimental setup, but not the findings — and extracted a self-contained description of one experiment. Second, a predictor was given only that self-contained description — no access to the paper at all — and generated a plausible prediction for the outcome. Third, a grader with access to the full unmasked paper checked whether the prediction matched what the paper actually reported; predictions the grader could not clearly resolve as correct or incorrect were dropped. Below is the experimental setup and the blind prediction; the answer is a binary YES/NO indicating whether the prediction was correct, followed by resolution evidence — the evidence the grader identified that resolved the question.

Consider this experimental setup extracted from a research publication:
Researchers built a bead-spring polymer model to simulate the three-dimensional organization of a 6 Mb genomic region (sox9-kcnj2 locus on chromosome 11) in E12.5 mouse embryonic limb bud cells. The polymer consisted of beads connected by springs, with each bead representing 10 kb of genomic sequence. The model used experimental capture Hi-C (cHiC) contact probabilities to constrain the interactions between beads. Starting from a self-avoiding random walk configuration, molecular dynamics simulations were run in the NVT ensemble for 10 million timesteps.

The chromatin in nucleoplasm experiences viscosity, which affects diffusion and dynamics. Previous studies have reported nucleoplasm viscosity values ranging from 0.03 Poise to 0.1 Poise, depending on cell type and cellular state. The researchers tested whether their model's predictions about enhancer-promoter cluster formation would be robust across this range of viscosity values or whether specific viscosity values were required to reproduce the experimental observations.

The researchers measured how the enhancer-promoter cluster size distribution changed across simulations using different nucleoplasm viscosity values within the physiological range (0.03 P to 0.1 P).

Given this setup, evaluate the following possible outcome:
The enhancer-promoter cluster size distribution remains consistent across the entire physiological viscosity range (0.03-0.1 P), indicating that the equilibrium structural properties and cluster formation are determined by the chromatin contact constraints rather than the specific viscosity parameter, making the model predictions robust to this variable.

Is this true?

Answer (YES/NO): YES